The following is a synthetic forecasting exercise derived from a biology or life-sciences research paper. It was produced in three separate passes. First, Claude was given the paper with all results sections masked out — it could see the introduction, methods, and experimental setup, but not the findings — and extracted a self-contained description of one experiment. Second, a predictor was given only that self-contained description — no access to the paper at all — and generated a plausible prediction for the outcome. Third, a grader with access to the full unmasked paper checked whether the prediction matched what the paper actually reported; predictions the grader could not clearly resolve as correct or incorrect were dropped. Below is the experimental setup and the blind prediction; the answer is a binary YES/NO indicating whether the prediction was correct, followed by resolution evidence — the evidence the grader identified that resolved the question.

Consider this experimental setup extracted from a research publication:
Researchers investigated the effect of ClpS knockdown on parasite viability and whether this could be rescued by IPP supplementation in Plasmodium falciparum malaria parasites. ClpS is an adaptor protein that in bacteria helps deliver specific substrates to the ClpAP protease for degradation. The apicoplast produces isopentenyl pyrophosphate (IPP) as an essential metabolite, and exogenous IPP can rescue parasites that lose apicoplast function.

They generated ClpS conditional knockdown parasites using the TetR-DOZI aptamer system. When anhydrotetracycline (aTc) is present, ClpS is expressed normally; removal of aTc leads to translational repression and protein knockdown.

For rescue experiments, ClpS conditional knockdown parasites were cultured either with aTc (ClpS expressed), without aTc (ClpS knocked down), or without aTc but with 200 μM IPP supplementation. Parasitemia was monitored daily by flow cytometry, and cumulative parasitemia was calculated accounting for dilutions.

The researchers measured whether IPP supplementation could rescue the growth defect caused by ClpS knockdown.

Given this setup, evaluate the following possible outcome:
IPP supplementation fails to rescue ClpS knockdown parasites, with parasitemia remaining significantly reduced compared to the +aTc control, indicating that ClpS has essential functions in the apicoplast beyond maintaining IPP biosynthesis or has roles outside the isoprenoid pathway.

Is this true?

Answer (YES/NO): NO